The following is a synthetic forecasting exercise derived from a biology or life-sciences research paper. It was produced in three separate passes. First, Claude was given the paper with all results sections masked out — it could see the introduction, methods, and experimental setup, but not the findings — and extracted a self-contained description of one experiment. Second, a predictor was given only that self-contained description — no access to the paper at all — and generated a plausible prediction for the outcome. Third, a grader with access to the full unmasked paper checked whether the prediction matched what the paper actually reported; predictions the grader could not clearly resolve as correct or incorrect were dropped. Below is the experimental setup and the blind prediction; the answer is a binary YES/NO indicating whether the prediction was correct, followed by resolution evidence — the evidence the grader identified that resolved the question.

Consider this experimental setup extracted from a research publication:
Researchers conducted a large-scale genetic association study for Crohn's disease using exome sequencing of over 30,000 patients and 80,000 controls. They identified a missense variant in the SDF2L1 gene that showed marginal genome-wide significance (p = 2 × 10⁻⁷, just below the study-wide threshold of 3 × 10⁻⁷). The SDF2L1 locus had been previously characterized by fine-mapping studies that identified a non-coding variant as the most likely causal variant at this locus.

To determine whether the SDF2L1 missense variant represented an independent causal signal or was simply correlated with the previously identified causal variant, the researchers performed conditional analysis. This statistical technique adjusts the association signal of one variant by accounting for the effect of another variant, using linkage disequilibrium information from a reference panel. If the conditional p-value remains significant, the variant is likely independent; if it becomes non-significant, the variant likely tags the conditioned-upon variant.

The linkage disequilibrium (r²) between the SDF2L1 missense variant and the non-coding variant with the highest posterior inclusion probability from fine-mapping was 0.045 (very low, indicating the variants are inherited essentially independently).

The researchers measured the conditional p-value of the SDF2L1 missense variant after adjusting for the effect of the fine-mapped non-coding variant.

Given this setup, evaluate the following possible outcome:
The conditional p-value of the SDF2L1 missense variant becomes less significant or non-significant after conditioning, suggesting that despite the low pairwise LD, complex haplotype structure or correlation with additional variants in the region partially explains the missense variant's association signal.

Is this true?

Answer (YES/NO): YES